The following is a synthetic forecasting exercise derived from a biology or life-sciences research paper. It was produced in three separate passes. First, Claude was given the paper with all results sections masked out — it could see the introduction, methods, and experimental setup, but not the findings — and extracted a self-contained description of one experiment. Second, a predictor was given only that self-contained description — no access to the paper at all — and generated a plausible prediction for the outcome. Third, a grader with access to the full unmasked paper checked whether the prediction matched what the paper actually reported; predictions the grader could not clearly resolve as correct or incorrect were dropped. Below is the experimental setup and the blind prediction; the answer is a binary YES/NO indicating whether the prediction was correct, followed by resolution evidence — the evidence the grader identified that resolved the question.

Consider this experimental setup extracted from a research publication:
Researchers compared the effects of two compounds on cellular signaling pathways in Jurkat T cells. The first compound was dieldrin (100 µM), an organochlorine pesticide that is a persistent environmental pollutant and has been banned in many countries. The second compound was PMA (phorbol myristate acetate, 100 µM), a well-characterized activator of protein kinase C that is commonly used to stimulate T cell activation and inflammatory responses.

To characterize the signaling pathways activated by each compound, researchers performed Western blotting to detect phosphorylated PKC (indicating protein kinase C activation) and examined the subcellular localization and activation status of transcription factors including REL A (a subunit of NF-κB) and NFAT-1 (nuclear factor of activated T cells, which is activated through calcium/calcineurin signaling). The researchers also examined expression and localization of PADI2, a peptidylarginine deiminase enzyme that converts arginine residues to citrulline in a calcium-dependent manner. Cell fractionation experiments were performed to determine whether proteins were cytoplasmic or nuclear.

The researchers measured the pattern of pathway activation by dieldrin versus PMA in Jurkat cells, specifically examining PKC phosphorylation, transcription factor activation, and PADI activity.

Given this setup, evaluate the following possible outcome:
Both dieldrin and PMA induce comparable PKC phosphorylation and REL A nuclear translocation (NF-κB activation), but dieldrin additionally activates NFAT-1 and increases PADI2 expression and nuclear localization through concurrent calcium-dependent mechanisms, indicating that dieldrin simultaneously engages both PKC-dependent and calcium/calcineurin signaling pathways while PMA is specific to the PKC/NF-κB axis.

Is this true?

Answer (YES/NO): NO